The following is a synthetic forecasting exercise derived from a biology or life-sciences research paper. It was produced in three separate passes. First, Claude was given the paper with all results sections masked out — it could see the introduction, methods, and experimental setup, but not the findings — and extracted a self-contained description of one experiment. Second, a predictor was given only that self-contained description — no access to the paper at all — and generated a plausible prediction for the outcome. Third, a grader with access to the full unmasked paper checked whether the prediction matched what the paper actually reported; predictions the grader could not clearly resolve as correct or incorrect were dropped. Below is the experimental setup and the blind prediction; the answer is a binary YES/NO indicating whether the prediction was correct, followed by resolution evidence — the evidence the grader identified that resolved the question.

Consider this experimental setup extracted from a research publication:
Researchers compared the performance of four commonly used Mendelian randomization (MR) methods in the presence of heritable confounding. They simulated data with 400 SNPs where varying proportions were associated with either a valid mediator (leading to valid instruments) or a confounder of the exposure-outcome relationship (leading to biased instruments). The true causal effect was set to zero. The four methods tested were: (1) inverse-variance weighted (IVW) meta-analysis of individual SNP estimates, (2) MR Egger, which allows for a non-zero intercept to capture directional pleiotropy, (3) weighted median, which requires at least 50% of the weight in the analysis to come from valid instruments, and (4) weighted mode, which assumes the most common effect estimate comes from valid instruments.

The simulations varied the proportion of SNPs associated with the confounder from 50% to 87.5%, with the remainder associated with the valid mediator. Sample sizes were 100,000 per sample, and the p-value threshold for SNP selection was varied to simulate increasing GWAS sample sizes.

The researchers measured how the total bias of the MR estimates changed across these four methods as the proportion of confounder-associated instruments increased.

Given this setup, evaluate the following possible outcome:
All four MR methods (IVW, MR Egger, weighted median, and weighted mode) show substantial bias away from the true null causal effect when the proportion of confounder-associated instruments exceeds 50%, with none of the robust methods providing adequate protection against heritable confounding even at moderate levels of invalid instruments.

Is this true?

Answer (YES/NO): NO